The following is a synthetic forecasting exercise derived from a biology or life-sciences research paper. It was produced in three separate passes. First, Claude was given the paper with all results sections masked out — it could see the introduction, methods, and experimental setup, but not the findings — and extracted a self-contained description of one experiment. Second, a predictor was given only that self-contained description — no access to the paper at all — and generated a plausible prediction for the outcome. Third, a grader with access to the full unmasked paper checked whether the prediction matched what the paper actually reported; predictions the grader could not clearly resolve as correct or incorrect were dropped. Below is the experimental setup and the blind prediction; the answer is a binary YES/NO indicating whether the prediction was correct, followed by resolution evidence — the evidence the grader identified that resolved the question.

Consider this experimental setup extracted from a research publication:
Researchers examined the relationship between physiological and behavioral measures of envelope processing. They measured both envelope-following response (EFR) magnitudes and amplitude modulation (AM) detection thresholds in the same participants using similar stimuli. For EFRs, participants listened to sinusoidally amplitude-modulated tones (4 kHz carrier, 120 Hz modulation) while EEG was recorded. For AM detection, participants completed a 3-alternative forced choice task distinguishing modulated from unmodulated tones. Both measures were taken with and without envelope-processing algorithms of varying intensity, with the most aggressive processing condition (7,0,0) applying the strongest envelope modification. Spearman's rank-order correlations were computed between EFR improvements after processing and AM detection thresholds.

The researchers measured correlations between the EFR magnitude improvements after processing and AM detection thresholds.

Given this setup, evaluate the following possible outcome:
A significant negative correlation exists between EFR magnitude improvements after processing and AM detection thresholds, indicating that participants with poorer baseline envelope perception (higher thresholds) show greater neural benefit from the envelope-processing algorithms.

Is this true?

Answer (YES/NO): NO